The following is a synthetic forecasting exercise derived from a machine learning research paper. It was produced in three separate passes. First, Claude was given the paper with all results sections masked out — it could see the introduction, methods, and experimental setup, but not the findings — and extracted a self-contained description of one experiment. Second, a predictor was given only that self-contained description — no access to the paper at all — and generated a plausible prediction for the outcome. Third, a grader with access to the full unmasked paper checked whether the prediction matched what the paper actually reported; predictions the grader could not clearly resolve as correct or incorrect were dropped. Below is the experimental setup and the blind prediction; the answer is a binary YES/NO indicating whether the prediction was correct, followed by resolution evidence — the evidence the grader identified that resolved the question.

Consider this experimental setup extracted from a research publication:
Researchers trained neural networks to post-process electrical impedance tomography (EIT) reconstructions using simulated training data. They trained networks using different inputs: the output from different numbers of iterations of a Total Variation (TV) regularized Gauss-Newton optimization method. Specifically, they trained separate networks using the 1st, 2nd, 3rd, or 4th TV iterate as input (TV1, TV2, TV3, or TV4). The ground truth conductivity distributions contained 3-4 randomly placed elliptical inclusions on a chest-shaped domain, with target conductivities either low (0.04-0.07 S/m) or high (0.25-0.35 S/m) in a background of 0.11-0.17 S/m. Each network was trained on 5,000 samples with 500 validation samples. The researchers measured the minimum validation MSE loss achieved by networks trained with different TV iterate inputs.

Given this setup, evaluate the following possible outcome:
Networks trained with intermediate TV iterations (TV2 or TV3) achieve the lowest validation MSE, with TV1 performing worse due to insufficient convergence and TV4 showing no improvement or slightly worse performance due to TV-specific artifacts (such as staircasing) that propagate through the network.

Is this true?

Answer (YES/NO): NO